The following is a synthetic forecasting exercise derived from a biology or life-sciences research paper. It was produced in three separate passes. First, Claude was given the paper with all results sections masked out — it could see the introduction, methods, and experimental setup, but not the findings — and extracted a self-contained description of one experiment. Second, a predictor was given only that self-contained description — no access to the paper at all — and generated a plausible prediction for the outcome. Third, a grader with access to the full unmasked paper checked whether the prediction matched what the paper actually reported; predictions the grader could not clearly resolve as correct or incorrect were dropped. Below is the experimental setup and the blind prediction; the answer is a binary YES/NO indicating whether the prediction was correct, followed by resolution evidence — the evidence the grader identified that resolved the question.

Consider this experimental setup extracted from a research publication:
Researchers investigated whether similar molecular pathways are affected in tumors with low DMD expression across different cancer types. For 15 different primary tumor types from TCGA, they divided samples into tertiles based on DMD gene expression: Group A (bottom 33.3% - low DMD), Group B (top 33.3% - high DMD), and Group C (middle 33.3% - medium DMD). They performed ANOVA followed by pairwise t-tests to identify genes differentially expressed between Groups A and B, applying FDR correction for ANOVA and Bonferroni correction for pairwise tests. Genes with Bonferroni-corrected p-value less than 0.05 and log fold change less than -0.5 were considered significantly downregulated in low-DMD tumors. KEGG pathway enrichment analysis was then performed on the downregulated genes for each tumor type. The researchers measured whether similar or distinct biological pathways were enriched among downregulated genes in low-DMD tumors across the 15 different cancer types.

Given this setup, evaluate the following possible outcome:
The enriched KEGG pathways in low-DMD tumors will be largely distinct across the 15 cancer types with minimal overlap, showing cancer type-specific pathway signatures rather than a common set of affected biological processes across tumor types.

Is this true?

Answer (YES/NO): NO